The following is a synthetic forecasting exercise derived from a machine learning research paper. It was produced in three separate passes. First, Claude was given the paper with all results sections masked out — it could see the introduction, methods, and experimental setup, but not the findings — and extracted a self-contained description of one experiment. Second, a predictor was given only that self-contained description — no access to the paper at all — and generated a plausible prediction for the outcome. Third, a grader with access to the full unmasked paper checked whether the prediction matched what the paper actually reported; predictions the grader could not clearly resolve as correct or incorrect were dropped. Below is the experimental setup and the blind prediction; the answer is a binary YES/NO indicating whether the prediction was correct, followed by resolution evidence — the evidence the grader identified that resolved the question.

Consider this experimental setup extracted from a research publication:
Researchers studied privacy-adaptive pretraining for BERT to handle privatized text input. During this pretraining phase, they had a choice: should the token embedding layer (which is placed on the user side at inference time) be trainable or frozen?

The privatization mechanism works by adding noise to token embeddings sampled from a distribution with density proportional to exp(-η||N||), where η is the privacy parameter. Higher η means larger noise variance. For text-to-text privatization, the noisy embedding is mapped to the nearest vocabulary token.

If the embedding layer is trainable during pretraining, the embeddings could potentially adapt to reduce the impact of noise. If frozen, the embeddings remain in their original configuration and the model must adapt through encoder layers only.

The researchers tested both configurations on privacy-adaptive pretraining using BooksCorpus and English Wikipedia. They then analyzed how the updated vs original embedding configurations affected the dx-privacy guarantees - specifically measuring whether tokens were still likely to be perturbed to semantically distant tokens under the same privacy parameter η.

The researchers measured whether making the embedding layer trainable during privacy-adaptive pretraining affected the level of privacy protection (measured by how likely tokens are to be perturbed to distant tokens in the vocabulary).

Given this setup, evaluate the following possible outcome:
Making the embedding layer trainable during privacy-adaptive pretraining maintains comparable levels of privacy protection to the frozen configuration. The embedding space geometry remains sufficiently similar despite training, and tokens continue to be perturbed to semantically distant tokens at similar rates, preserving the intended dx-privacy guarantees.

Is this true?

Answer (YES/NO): NO